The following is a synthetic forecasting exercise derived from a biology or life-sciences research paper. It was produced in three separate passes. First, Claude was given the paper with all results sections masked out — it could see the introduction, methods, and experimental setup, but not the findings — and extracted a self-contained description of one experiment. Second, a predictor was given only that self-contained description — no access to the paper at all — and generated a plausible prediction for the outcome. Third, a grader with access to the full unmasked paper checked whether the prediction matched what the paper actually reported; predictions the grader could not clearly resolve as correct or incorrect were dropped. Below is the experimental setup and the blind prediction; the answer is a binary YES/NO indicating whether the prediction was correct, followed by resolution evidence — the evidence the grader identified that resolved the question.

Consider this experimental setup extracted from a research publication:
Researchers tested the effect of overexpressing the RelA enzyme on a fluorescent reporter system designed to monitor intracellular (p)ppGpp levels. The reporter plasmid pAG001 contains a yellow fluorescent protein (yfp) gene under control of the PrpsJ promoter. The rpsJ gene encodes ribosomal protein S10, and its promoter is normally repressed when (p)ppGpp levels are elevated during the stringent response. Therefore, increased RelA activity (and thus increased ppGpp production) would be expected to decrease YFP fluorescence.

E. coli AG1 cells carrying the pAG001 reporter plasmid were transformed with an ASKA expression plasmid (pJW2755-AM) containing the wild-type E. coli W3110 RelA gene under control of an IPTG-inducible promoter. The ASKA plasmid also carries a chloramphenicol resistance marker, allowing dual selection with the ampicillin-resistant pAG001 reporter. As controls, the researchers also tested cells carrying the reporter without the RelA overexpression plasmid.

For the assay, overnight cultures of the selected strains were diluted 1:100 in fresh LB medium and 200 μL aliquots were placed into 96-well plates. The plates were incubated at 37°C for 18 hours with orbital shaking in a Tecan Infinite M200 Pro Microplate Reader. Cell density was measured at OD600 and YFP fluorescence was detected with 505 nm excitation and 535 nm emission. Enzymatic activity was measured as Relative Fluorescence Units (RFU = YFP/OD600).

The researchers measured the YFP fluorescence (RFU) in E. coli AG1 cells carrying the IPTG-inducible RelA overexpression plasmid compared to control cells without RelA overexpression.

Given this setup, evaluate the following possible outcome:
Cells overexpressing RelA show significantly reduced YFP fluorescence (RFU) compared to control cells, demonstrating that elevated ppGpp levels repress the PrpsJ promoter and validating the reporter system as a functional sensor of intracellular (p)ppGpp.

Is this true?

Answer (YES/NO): YES